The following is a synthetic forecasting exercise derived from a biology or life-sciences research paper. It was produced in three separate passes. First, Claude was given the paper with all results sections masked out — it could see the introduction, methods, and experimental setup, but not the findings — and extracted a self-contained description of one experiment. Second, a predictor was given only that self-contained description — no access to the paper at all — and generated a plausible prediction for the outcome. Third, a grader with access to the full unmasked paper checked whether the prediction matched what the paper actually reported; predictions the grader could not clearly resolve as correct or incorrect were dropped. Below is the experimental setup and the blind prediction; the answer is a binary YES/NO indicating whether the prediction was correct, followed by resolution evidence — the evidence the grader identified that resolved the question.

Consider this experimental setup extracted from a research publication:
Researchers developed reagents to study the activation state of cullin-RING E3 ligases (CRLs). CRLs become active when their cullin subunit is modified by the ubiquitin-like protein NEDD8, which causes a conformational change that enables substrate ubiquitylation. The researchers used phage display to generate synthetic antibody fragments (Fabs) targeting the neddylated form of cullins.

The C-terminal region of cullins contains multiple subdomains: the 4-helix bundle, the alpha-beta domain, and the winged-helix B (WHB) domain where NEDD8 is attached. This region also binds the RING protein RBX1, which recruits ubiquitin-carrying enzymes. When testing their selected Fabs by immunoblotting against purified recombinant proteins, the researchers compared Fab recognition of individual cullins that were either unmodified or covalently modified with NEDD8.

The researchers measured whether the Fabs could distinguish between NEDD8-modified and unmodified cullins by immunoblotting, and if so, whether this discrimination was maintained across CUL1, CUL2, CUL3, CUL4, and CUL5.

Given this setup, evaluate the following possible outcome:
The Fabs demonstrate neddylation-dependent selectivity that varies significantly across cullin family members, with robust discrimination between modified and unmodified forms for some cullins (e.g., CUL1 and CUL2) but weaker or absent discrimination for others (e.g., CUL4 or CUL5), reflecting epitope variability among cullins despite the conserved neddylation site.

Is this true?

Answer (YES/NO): YES